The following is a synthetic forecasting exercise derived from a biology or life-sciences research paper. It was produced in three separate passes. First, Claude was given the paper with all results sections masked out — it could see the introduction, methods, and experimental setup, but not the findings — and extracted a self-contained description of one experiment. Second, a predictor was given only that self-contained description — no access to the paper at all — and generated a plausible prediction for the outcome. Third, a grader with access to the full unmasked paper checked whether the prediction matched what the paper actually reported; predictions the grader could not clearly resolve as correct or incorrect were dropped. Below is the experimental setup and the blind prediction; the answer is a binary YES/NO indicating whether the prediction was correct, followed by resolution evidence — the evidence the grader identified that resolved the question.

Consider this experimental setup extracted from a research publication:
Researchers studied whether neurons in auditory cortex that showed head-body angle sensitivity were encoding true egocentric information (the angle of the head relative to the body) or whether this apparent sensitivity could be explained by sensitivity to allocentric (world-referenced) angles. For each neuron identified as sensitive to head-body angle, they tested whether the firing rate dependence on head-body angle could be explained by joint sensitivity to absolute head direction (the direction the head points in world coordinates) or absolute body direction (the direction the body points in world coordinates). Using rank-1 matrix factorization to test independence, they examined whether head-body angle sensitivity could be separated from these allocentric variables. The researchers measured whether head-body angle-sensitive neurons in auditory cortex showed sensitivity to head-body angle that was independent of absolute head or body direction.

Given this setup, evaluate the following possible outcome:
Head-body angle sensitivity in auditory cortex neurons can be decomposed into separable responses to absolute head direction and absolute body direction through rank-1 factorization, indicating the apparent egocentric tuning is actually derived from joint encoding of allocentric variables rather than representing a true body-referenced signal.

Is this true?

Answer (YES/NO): NO